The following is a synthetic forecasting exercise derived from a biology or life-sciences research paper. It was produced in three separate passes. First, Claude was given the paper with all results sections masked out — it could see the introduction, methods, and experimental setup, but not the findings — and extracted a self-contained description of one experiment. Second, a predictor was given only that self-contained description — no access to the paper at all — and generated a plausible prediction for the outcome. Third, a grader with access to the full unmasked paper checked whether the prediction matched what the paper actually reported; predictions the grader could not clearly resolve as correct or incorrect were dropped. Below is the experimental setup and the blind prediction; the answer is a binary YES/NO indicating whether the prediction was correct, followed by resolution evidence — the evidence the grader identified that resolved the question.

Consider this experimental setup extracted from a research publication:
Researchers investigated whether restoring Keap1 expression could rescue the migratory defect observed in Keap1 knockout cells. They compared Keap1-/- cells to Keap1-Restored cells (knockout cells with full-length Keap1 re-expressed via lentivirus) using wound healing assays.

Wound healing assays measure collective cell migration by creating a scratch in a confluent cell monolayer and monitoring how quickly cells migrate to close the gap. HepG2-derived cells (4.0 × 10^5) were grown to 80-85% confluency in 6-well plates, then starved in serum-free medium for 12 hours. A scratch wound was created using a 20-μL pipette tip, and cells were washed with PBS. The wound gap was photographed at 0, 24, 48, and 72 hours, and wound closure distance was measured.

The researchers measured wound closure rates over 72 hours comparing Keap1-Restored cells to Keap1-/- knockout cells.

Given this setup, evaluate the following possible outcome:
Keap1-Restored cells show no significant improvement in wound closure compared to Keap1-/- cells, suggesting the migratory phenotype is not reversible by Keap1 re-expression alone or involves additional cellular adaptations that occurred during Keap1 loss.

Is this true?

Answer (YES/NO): NO